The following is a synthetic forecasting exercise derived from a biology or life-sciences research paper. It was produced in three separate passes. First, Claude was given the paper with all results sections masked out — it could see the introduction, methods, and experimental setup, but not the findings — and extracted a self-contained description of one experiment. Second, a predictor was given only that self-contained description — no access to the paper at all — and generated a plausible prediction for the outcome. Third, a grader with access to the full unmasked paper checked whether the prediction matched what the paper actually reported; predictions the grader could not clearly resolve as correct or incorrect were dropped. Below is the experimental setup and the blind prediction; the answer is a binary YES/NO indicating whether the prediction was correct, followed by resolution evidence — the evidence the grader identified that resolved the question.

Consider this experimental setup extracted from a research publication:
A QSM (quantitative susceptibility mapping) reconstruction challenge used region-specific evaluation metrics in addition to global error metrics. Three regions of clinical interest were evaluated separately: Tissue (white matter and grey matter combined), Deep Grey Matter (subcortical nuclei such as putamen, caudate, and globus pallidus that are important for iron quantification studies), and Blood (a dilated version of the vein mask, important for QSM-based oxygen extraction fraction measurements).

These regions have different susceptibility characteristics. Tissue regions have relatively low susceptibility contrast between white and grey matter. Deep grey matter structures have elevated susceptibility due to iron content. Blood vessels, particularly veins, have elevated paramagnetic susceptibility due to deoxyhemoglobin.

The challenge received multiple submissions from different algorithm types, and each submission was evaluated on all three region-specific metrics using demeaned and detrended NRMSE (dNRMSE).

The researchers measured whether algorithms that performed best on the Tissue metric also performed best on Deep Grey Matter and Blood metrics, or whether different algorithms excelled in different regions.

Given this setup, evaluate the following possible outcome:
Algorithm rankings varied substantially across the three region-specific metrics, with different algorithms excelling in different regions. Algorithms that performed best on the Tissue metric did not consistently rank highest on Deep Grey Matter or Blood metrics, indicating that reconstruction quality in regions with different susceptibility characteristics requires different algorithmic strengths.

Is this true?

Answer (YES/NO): NO